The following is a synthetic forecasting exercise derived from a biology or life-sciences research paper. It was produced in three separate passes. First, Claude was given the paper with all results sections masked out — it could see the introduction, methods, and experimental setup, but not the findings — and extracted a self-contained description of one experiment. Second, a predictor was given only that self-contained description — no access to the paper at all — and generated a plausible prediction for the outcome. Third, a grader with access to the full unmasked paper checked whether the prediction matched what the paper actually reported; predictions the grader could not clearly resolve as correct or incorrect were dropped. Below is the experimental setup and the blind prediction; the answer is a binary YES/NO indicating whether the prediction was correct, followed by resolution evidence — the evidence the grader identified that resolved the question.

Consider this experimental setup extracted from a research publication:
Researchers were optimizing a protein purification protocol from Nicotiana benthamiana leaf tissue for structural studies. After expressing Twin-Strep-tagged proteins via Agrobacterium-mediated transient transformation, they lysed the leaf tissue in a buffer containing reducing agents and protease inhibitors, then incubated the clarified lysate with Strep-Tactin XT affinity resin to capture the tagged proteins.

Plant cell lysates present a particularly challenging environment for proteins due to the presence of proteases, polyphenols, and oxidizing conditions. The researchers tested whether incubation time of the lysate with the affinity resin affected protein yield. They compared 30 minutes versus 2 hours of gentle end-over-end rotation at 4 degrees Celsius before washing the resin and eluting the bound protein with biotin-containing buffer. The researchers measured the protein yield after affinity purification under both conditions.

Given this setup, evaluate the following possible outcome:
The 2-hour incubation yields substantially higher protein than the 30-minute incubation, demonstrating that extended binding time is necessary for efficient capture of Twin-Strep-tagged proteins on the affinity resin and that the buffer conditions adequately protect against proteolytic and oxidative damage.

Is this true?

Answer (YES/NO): NO